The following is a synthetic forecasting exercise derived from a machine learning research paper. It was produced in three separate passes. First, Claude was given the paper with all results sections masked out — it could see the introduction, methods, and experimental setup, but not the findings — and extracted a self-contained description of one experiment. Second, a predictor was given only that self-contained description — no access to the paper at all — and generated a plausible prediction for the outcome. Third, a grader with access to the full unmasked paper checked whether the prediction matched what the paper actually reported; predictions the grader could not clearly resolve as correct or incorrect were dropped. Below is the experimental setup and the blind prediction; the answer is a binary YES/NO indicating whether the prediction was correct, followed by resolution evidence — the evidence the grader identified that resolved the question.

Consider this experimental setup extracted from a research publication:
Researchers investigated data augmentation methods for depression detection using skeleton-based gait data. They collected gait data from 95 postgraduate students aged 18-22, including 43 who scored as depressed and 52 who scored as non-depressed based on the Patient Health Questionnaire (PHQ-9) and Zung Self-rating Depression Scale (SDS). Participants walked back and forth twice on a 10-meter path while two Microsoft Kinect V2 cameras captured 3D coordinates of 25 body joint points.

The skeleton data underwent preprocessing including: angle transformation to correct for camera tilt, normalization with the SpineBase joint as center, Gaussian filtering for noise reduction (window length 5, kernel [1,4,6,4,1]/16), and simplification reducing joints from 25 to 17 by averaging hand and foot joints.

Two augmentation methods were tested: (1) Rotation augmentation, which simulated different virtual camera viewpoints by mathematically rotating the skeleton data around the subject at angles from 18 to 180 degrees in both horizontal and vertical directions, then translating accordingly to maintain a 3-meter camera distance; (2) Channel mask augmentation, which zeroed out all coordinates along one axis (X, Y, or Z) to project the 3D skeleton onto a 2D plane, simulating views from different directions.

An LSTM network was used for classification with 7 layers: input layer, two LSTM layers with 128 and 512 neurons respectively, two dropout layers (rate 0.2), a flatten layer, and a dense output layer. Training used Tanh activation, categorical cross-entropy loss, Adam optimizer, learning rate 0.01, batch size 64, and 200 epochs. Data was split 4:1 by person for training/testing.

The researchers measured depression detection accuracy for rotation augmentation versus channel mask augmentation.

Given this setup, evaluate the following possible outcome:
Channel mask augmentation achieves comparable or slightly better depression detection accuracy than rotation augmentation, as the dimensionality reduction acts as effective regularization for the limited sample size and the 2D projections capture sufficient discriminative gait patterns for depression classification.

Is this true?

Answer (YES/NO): YES